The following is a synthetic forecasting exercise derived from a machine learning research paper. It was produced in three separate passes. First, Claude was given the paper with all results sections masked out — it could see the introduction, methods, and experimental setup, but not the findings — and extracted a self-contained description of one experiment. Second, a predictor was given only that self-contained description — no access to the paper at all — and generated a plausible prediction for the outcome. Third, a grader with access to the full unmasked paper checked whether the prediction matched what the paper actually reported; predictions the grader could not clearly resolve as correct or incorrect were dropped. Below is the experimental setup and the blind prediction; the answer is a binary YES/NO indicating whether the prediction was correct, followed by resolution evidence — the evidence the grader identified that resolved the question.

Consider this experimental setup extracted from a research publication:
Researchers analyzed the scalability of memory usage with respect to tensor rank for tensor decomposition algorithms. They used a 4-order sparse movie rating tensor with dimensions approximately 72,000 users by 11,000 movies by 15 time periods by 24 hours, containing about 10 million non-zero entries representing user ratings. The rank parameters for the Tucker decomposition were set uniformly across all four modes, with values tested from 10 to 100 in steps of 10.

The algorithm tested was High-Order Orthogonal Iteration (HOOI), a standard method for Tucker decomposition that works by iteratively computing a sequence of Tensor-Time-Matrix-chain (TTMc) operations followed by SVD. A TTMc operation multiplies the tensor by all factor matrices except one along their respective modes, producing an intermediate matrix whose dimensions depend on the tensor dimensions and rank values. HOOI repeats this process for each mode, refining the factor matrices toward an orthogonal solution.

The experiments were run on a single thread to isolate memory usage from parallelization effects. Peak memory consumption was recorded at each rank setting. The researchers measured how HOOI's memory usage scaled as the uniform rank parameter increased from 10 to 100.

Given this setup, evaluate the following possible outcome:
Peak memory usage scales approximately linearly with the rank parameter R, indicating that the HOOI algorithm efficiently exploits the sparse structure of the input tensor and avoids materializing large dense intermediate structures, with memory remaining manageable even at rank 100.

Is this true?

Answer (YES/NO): NO